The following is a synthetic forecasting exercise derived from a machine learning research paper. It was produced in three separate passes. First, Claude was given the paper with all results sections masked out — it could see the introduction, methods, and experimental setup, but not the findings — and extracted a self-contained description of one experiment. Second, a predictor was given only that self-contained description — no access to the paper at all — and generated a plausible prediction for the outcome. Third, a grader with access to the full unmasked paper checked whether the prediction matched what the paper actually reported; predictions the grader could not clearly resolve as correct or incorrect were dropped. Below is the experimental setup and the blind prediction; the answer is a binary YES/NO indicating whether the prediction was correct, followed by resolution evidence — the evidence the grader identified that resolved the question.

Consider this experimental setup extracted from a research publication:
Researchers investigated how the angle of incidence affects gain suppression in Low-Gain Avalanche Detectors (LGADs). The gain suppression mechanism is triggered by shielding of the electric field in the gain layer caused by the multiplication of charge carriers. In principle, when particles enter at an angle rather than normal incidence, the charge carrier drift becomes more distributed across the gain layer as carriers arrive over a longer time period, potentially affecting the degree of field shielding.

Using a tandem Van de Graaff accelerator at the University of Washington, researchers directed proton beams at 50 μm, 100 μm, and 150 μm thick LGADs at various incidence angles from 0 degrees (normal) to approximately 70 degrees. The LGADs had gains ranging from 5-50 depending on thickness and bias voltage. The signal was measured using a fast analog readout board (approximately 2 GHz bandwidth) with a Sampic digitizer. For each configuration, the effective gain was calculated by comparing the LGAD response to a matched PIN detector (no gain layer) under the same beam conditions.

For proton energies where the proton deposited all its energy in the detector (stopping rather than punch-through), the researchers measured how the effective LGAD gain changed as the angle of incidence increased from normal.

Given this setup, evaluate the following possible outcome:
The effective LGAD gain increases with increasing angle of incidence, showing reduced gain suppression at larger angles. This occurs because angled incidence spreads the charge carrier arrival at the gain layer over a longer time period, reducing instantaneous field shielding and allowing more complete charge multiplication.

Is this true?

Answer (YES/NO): NO